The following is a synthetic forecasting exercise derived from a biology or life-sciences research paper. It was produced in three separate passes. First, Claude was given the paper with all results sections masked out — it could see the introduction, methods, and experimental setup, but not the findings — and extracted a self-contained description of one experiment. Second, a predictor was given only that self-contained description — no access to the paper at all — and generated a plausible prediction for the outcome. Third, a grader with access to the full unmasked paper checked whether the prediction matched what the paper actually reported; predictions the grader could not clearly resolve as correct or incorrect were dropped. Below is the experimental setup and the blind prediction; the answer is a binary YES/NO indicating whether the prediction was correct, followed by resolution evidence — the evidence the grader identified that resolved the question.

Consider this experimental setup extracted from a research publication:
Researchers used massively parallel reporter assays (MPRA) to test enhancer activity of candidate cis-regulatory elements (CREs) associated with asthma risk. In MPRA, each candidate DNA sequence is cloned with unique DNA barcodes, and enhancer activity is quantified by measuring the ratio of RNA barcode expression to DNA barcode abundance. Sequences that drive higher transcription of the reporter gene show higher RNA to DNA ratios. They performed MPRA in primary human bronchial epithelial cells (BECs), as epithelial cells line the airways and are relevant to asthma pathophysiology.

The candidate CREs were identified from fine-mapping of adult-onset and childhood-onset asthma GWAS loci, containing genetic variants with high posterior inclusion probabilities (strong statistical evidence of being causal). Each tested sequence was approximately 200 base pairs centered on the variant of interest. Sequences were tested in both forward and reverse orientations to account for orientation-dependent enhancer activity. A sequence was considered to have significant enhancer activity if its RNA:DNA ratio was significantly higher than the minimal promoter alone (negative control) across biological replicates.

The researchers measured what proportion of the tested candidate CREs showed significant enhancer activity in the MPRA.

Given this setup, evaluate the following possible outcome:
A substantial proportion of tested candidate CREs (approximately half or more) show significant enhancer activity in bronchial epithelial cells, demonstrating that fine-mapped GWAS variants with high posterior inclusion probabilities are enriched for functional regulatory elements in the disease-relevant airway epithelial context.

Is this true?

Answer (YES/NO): NO